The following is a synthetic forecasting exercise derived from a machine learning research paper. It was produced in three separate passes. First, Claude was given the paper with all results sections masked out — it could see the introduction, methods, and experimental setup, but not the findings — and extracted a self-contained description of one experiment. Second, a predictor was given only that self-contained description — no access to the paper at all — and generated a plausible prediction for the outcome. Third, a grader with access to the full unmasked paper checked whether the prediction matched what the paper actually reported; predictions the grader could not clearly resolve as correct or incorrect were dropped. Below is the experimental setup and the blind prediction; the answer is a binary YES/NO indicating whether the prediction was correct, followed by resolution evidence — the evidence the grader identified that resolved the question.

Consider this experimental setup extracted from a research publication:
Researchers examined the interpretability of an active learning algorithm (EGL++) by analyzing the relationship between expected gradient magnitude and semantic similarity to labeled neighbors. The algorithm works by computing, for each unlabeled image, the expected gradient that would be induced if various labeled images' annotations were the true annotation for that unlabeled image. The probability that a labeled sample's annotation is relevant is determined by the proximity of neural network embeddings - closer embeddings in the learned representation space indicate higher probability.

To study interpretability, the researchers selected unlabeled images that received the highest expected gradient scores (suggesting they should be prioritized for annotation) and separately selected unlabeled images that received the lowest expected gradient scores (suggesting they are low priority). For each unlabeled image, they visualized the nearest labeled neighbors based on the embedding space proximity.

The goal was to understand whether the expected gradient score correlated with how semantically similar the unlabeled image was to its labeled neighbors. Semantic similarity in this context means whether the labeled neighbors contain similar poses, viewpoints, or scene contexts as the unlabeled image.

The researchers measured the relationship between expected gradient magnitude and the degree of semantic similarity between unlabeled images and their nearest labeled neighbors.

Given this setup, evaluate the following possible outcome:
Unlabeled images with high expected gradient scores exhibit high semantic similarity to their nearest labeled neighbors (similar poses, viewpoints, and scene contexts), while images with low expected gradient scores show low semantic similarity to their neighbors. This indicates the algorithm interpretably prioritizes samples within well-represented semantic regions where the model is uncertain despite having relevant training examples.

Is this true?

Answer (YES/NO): NO